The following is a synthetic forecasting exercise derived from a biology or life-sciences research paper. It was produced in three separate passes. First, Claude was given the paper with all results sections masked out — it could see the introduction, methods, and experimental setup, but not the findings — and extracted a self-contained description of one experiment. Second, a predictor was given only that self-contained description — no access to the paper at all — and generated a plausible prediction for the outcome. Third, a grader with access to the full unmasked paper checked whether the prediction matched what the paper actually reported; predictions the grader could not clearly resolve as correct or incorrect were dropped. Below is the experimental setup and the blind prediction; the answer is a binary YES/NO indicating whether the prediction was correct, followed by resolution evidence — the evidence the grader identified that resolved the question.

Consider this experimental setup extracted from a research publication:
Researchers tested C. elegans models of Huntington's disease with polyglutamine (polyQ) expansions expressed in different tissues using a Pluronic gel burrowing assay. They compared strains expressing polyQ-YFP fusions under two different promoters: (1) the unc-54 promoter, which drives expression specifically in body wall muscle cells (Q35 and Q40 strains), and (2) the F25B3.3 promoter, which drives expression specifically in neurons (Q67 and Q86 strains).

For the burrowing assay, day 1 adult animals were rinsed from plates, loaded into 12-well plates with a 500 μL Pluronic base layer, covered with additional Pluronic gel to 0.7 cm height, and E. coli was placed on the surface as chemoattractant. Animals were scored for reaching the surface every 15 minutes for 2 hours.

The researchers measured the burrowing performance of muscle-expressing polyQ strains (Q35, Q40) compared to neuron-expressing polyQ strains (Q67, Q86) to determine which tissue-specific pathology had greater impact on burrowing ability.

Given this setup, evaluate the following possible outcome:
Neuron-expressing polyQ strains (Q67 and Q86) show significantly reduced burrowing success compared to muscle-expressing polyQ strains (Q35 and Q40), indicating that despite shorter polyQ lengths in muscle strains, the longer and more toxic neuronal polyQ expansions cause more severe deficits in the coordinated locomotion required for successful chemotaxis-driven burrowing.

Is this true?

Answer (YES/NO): NO